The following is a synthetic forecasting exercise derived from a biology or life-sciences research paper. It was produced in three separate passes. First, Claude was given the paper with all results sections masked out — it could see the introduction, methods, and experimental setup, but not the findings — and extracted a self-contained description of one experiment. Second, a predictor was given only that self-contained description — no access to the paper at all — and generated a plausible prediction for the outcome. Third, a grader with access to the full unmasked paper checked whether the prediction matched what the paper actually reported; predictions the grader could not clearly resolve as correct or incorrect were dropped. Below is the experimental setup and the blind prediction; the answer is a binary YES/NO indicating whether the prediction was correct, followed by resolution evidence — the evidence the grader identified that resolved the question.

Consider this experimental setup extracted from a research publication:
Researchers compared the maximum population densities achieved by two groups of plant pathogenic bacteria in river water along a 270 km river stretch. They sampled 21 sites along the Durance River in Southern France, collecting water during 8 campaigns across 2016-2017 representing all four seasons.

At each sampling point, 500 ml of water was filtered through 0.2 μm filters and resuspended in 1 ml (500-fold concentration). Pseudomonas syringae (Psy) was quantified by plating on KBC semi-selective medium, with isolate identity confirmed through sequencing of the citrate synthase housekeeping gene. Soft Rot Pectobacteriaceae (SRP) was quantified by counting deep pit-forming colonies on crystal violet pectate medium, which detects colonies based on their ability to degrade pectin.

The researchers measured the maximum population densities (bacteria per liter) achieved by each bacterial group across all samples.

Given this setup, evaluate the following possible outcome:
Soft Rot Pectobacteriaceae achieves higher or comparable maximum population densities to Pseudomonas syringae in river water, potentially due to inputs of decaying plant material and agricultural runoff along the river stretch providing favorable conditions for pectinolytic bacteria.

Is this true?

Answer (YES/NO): NO